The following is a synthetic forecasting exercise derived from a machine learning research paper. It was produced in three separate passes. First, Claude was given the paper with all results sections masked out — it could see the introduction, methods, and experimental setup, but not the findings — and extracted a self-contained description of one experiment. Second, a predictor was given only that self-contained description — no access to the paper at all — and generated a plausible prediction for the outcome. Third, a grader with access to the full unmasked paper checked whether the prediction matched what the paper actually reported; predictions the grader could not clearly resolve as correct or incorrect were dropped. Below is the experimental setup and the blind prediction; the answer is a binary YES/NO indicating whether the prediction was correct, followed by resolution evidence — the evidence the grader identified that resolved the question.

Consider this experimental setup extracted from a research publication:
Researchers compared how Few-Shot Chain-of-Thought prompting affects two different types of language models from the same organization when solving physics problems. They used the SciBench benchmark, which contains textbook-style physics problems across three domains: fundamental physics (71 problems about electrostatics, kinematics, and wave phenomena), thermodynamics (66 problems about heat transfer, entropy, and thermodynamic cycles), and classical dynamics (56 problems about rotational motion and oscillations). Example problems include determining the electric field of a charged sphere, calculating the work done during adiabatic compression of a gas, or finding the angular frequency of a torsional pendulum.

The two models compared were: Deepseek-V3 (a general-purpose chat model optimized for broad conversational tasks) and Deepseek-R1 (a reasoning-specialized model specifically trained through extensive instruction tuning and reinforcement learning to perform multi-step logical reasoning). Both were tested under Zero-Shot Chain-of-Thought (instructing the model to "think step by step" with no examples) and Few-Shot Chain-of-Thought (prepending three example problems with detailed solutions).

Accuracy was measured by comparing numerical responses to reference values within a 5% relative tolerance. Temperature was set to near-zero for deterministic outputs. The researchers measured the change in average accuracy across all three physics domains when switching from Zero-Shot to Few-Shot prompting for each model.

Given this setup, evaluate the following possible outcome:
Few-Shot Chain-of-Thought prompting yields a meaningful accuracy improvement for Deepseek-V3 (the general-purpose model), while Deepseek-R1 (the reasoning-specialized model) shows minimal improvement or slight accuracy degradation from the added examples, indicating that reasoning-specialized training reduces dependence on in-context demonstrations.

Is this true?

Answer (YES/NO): NO